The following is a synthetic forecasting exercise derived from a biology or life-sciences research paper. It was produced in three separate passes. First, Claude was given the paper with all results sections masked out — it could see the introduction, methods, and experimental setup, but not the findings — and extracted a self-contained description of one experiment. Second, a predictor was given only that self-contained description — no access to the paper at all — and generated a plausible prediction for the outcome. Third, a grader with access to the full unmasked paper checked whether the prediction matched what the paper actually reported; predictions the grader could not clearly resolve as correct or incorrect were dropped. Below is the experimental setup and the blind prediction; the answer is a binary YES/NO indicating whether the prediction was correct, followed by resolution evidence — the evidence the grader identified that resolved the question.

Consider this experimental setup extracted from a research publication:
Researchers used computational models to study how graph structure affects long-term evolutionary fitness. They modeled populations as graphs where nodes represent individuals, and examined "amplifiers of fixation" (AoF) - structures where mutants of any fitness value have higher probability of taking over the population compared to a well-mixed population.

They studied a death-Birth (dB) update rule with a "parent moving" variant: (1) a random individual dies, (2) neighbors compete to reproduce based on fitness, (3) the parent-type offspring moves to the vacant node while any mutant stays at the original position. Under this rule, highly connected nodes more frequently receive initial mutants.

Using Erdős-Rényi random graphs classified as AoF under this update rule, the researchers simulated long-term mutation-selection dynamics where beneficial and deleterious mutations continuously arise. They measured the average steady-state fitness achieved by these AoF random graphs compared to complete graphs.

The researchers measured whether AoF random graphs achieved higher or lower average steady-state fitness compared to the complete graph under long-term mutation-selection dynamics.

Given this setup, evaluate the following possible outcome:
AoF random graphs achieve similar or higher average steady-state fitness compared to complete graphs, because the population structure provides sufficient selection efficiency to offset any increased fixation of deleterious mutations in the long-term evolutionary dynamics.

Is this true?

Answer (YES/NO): NO